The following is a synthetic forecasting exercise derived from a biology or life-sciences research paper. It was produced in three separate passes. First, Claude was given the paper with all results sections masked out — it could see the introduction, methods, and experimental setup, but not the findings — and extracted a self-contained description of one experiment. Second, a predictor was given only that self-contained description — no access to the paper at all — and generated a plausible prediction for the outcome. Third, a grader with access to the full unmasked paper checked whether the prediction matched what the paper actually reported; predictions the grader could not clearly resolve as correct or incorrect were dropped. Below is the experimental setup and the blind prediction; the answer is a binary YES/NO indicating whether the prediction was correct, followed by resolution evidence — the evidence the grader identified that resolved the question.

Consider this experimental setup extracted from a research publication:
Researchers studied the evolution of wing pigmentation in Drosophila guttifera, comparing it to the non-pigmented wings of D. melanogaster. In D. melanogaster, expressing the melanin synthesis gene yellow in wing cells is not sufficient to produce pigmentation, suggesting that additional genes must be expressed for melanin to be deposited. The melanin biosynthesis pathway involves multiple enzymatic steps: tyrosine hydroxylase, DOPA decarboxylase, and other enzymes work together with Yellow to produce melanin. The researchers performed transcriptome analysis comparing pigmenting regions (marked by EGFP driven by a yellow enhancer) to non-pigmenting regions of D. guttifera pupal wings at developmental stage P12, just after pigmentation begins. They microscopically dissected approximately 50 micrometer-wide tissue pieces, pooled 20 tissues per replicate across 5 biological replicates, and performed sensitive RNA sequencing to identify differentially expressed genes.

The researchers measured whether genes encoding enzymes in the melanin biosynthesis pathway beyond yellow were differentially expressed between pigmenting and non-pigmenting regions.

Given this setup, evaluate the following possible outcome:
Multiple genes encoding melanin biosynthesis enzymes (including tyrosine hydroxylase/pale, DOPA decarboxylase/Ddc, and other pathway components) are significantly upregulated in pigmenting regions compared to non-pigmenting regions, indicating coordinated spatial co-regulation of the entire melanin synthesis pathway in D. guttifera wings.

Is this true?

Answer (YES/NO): NO